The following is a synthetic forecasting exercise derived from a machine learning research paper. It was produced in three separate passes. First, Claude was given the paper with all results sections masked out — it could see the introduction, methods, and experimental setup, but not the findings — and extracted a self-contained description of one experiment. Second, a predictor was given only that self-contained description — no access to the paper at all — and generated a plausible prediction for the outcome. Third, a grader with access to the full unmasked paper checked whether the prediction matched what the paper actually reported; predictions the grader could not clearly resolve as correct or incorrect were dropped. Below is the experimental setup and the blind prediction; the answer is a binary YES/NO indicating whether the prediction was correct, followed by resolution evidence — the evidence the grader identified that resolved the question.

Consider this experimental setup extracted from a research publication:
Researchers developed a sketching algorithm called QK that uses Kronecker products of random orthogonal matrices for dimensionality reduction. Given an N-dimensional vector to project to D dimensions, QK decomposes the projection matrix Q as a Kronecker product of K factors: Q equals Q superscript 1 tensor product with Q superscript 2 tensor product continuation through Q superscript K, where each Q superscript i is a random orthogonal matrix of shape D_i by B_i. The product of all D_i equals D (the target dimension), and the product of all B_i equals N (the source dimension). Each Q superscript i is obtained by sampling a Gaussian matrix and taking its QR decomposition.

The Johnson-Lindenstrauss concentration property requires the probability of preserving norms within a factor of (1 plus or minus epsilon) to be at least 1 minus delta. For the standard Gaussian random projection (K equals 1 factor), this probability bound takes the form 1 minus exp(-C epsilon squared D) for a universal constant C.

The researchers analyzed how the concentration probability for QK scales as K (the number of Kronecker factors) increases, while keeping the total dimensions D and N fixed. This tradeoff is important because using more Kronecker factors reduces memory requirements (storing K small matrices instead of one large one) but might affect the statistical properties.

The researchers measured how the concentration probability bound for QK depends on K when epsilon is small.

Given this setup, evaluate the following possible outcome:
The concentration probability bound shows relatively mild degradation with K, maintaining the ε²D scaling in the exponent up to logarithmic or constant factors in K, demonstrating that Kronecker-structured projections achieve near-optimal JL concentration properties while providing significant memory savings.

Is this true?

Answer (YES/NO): NO